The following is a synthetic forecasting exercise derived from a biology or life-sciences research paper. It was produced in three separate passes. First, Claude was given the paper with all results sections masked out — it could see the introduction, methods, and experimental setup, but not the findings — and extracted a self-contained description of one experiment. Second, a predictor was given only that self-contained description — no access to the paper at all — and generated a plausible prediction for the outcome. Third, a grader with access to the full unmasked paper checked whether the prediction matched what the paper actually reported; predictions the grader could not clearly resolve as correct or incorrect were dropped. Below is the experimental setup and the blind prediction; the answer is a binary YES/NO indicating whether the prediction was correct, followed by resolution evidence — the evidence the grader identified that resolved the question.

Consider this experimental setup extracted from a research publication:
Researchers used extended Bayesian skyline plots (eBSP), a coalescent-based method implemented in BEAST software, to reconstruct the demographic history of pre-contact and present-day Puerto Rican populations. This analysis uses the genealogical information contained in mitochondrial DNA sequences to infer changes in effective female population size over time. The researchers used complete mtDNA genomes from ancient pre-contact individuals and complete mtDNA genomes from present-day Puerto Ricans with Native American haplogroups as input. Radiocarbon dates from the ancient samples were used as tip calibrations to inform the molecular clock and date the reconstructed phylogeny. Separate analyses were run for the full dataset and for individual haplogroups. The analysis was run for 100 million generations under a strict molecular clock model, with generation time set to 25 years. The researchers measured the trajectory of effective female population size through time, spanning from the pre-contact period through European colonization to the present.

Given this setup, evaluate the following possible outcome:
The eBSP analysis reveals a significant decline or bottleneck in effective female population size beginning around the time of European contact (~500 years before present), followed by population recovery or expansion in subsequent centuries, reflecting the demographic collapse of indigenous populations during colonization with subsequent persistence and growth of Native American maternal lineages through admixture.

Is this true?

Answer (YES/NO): NO